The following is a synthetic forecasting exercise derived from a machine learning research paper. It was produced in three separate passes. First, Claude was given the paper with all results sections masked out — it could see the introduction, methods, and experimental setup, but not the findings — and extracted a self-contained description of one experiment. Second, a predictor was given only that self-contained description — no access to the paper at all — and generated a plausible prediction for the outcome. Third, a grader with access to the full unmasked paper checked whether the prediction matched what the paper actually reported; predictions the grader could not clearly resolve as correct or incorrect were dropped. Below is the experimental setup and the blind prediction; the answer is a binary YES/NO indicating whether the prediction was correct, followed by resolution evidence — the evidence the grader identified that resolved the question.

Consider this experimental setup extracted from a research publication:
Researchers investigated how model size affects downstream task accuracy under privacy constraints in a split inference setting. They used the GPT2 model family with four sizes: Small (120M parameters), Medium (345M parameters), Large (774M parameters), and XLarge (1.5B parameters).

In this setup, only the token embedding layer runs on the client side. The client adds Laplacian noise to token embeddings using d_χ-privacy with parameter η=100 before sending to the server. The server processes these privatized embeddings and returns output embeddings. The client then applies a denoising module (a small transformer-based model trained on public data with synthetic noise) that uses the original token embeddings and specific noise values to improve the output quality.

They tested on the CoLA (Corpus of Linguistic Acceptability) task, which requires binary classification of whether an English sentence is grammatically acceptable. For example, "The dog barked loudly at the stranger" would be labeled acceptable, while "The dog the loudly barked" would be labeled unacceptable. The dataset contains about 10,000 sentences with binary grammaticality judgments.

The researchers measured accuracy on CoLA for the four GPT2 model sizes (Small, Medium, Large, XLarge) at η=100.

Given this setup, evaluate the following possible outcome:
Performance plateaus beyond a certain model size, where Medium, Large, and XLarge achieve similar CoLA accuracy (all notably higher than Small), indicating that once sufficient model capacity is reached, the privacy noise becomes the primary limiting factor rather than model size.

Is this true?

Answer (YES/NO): NO